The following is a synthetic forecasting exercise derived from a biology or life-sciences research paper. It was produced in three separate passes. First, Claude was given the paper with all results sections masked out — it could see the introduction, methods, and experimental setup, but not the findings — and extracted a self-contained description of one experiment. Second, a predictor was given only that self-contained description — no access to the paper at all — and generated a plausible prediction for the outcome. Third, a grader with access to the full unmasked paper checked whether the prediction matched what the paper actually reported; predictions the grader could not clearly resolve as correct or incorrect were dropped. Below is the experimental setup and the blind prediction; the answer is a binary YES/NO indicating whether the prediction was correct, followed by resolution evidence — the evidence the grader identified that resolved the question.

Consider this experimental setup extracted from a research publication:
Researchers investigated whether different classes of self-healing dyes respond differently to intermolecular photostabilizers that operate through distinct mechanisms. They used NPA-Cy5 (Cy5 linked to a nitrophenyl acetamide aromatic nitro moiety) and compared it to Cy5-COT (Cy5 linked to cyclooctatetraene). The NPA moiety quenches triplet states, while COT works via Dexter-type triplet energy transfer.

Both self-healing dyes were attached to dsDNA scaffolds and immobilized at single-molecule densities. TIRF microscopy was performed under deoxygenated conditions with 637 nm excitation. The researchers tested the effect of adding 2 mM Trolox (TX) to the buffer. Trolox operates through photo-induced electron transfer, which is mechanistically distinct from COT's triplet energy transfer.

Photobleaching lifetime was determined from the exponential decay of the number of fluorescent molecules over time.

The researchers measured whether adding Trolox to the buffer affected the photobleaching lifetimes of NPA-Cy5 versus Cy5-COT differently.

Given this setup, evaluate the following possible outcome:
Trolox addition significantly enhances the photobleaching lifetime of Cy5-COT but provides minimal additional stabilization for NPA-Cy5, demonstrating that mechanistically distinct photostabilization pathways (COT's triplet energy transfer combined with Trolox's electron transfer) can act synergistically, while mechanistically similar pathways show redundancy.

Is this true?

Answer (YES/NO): NO